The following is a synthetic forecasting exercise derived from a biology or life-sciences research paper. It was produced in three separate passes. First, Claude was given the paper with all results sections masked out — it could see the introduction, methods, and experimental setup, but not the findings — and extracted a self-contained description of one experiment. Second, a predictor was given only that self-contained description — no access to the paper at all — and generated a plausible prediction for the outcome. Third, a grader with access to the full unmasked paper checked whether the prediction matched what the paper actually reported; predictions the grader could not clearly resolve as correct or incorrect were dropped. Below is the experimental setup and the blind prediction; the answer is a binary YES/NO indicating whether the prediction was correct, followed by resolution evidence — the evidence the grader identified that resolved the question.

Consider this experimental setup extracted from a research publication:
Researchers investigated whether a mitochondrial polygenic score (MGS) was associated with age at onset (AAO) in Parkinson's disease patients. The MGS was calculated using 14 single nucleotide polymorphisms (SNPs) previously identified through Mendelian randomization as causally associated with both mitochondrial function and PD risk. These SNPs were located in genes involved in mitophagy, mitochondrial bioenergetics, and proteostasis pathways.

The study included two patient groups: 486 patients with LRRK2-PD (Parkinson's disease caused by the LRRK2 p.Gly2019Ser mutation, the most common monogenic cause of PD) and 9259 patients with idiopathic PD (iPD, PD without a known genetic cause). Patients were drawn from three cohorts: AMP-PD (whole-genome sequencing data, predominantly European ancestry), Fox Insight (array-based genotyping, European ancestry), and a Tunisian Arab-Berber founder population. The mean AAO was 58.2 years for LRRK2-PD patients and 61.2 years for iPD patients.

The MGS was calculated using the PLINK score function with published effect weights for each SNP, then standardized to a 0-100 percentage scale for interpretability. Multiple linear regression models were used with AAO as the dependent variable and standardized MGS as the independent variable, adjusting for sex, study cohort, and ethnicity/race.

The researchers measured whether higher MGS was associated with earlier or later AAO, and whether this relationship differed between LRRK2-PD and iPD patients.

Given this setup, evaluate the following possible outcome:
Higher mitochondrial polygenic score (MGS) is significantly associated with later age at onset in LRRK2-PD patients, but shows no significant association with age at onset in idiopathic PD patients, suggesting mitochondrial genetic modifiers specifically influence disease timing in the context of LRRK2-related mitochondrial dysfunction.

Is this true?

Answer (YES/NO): NO